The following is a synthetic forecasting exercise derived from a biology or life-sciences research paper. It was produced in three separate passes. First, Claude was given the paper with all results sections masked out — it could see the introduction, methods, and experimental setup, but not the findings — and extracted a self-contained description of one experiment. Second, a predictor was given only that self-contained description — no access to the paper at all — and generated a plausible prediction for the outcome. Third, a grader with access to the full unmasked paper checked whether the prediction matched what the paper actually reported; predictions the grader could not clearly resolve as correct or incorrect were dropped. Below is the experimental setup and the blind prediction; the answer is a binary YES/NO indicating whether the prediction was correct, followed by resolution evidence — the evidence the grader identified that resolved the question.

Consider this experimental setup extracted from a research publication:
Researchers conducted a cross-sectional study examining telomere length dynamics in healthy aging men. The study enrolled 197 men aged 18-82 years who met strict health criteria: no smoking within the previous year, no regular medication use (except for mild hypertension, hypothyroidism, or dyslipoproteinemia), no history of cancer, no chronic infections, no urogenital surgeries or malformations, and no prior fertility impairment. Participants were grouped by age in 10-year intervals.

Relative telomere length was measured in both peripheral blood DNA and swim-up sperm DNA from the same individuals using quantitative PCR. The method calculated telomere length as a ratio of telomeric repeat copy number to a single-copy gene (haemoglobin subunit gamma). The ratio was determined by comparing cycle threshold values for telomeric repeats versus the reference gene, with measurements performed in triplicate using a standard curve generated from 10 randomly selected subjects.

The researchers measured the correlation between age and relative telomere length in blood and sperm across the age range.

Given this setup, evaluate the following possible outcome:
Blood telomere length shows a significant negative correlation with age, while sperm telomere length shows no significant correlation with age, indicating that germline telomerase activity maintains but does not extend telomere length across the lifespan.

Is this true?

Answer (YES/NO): NO